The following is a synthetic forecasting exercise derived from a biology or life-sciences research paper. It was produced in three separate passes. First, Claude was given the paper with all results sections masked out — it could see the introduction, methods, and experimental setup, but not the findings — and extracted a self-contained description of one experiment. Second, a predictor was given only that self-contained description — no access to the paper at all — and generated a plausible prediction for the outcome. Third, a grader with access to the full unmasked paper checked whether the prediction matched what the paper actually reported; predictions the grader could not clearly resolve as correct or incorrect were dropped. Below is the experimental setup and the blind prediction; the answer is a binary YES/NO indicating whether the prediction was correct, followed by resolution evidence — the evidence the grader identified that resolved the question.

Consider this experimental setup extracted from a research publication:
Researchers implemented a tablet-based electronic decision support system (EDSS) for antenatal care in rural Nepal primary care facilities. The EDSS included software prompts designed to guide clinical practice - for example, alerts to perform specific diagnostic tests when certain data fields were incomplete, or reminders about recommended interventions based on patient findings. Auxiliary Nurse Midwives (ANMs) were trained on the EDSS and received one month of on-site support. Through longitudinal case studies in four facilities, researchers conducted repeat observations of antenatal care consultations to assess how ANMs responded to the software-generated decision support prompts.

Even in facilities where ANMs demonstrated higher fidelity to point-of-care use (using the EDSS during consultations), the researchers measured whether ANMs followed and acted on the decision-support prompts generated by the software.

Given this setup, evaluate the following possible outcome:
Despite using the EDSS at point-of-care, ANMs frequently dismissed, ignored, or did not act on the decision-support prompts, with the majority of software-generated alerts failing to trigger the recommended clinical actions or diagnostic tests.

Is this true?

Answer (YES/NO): YES